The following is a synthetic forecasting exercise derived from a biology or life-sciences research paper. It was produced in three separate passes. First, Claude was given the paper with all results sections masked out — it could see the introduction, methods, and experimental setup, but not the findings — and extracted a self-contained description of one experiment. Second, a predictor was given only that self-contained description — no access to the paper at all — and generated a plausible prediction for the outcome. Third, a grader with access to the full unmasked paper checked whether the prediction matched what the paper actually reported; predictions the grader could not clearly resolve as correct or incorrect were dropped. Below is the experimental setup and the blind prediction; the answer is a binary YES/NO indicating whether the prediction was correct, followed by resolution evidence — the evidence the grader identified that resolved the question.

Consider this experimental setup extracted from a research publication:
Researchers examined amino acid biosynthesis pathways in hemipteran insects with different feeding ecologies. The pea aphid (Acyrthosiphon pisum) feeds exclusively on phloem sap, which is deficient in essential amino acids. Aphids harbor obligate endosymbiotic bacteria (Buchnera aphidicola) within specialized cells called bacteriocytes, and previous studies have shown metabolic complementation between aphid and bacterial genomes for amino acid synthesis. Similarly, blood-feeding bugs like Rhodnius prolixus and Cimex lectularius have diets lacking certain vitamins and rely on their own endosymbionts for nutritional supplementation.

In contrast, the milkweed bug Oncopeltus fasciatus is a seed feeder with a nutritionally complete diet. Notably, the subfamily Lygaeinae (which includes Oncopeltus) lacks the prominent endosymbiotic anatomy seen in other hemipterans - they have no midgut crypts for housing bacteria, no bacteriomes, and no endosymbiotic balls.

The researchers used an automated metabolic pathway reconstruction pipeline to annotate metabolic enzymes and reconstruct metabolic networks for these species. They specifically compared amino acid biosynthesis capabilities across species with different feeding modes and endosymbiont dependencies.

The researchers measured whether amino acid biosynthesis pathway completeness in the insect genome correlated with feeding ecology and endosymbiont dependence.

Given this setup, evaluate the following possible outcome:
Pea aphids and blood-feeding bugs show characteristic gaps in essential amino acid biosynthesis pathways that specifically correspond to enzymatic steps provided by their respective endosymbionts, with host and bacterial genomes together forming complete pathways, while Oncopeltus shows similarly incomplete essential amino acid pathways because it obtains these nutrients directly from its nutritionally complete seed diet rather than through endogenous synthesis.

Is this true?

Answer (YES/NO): NO